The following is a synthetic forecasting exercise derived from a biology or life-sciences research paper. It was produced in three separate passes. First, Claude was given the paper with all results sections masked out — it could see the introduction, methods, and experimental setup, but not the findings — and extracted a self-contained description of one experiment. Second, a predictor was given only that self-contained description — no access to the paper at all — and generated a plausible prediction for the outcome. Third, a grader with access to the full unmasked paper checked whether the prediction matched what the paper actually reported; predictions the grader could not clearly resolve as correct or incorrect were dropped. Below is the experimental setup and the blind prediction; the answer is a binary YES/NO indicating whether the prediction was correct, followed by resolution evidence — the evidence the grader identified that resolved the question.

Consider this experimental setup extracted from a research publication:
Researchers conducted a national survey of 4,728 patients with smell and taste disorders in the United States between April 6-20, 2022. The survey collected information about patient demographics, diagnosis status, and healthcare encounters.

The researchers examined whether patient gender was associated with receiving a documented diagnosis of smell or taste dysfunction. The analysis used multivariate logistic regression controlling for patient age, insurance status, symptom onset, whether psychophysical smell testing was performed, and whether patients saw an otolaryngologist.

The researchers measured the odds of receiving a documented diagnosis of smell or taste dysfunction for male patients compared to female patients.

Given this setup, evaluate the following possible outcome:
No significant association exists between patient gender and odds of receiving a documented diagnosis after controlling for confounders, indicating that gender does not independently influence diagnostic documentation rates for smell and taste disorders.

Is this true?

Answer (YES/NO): NO